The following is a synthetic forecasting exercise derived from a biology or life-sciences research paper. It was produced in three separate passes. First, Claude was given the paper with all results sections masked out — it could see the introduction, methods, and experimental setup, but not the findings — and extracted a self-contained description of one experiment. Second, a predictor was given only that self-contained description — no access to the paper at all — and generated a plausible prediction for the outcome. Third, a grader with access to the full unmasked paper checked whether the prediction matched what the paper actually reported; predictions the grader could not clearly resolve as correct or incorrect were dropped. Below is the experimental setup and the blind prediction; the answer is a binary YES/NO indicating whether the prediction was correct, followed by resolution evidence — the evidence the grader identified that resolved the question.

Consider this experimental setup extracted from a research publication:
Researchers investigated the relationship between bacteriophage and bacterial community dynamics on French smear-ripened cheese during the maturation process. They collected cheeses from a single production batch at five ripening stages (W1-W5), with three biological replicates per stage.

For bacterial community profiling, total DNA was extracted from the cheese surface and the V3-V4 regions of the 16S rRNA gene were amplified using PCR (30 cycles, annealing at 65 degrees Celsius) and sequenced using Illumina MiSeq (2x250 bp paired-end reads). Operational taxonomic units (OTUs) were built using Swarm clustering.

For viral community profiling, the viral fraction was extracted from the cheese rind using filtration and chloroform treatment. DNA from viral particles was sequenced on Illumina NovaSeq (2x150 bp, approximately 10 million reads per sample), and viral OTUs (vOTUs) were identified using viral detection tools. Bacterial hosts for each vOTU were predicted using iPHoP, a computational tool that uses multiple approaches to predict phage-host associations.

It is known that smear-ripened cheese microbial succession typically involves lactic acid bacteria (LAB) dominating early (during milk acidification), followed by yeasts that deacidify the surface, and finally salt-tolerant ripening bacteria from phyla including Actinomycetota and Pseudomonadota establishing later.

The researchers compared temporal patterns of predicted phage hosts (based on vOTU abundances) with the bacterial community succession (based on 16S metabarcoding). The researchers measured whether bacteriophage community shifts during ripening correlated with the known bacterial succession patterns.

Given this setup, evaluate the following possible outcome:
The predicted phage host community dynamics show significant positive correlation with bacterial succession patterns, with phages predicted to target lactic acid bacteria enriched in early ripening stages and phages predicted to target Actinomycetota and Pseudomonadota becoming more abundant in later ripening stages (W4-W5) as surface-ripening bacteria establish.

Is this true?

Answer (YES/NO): YES